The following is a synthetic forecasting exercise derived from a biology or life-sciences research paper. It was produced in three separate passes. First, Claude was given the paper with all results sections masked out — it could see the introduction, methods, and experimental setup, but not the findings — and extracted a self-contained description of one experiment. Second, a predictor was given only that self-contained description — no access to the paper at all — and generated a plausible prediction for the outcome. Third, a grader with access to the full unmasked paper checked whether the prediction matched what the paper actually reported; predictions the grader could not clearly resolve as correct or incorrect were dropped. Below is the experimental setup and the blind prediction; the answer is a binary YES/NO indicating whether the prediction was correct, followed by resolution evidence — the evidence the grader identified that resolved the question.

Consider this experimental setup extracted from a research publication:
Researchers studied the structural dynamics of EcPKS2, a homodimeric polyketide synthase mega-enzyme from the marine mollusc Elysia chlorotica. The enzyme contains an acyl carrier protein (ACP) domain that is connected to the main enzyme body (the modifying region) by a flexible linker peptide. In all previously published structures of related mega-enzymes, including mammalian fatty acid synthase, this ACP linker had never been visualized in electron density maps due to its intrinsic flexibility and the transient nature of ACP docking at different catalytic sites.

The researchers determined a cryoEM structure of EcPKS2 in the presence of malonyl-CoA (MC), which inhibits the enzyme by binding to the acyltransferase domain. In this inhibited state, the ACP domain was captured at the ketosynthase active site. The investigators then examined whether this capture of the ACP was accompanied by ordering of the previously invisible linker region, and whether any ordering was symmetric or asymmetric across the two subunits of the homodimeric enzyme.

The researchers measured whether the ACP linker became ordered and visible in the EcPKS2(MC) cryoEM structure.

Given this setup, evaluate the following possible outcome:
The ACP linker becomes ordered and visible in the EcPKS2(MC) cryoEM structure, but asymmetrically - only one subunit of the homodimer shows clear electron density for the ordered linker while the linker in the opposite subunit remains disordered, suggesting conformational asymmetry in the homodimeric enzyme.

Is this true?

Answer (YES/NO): YES